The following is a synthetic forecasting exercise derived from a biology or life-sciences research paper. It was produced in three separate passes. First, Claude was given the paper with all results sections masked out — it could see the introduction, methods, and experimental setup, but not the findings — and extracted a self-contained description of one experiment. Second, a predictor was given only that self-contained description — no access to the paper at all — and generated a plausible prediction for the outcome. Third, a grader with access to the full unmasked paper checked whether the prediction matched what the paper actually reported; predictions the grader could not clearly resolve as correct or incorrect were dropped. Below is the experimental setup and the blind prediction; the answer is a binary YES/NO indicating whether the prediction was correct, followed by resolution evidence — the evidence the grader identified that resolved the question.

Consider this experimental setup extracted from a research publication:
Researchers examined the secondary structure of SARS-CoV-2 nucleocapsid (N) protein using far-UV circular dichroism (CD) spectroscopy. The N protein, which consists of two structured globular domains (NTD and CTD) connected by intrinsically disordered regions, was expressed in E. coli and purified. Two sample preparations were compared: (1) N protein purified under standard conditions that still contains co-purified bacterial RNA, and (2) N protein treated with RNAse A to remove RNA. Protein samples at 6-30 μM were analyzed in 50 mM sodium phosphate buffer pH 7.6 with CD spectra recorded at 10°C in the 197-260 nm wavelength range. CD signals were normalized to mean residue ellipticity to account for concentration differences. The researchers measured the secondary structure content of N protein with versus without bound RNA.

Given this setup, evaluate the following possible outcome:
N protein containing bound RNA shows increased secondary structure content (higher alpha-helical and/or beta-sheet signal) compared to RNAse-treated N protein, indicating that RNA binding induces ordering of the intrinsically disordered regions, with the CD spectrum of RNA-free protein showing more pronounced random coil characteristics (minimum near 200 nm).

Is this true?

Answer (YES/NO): NO